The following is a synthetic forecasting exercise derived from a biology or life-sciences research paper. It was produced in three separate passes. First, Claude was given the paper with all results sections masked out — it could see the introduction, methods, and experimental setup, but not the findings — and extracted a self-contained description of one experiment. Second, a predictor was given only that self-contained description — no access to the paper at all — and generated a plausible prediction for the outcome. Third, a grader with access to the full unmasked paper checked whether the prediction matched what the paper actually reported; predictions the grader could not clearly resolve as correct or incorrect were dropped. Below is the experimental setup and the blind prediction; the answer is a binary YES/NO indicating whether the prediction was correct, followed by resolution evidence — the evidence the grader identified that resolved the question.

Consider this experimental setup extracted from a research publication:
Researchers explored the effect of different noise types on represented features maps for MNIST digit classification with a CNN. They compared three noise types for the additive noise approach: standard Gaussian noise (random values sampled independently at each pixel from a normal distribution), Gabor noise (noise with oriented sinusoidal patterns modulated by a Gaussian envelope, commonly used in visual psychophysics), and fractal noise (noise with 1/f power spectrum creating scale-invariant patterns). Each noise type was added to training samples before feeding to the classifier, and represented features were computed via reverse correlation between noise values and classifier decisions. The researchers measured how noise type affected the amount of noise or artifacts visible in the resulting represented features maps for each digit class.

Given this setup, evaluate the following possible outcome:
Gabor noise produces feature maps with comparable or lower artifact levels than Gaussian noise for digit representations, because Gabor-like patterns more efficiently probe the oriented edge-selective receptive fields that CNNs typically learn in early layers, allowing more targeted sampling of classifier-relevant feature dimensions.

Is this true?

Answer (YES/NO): YES